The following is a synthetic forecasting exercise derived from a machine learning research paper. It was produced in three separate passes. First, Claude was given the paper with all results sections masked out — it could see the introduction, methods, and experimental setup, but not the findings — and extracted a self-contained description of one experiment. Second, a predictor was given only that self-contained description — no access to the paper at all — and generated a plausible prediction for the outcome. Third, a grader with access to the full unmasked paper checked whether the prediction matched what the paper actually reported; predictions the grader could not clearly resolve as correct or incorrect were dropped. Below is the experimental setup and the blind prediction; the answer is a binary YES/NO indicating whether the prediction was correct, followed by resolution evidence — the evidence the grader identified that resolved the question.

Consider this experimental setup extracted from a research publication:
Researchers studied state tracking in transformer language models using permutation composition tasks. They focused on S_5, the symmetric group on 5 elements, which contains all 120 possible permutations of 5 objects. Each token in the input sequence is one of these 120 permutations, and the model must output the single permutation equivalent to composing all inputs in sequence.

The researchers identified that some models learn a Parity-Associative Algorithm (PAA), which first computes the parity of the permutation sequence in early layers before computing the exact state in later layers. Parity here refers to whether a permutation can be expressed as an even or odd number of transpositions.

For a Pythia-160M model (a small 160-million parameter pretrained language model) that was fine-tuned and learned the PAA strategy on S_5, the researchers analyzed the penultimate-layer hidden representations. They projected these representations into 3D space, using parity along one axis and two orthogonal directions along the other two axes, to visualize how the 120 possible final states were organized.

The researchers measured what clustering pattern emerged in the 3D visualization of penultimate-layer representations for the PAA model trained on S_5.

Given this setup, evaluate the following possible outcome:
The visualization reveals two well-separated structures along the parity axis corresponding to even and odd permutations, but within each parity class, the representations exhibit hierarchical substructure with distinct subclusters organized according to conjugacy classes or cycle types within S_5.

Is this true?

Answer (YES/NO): NO